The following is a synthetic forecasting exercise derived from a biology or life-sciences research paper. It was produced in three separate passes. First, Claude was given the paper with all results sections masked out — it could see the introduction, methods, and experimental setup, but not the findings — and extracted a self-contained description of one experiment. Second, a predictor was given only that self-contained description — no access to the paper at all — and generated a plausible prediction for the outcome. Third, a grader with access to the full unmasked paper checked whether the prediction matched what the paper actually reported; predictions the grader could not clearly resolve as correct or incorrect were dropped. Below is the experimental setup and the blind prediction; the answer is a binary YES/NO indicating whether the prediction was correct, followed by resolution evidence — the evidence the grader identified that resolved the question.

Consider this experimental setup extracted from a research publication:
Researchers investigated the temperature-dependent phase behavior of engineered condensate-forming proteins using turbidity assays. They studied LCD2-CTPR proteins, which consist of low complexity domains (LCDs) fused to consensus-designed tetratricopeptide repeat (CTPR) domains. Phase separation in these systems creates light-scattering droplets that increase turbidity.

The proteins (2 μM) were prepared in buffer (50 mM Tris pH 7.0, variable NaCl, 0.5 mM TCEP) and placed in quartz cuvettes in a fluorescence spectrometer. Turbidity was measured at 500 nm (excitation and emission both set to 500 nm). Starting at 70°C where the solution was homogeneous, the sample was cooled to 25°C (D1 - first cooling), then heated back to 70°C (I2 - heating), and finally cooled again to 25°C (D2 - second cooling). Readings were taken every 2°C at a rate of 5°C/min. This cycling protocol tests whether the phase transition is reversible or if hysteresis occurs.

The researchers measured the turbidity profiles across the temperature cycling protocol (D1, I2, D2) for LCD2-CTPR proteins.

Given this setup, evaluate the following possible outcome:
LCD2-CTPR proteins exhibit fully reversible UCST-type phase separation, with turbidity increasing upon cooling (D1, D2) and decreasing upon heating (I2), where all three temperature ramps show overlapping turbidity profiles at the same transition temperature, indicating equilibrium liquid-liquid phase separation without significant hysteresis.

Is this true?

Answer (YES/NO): NO